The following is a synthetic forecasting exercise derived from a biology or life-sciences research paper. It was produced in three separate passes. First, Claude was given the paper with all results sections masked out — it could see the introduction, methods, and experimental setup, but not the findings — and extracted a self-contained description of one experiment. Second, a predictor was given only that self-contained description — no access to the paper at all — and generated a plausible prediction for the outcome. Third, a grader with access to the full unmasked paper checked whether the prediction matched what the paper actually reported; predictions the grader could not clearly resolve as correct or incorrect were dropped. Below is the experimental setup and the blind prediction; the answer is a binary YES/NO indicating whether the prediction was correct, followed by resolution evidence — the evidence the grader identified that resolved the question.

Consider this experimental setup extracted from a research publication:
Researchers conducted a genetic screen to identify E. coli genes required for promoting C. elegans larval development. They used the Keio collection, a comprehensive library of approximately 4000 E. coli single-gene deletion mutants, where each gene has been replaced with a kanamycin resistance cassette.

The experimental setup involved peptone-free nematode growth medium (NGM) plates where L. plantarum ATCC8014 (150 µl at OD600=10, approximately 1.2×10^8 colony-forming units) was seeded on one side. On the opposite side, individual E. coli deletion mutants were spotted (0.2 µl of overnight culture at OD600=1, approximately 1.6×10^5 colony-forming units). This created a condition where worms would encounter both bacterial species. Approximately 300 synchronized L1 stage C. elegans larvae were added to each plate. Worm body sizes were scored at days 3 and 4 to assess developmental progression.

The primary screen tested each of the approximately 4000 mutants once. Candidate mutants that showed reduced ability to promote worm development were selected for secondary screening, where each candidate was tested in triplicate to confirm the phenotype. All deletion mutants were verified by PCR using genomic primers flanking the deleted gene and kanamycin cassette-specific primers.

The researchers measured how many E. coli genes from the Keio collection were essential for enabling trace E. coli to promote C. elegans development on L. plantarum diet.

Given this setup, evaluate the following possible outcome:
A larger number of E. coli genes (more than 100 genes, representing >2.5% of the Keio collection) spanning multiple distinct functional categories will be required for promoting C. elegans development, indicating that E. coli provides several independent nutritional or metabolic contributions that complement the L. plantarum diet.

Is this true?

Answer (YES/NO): NO